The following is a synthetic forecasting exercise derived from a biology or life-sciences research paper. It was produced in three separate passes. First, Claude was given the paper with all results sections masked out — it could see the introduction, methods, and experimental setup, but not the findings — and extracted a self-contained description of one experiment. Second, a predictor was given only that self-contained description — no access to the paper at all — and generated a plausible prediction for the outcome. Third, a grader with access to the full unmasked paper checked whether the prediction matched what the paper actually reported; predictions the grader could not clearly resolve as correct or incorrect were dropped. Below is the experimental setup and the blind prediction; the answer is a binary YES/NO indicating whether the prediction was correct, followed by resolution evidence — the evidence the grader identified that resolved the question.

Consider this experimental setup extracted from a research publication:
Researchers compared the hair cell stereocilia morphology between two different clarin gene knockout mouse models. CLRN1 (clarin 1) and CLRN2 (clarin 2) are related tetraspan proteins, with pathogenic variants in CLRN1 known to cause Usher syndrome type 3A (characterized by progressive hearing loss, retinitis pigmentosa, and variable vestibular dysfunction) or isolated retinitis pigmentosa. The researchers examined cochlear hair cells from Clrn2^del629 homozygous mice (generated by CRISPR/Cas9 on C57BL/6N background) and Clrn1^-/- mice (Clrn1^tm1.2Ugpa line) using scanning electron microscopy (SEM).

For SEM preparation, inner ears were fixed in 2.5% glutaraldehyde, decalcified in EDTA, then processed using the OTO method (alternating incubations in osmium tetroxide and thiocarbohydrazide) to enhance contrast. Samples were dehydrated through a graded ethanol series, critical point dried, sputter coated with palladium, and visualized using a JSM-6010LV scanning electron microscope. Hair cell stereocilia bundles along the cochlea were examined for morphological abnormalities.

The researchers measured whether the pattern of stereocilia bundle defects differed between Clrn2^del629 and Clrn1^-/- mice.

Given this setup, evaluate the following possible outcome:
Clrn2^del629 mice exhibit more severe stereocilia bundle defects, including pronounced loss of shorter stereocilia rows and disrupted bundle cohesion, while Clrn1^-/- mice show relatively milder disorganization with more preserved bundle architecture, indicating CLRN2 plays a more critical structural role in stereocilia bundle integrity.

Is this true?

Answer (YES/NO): NO